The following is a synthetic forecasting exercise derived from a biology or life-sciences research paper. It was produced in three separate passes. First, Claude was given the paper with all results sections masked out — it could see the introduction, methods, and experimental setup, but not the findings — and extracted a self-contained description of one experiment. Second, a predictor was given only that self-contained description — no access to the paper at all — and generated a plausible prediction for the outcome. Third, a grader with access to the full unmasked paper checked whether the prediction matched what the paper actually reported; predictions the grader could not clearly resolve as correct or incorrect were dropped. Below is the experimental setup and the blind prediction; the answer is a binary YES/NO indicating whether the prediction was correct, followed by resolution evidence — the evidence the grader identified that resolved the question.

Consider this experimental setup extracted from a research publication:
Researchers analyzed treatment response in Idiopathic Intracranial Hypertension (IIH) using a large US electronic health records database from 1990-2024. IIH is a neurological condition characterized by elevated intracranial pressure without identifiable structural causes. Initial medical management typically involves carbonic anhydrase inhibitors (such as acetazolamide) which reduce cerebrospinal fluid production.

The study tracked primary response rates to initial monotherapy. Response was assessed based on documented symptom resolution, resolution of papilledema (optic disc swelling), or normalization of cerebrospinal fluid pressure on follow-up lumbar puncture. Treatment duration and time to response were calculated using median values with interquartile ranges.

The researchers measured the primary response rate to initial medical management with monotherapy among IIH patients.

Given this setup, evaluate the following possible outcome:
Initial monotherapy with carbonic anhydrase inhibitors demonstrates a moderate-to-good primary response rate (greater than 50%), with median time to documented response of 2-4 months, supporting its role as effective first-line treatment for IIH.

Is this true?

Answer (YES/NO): NO